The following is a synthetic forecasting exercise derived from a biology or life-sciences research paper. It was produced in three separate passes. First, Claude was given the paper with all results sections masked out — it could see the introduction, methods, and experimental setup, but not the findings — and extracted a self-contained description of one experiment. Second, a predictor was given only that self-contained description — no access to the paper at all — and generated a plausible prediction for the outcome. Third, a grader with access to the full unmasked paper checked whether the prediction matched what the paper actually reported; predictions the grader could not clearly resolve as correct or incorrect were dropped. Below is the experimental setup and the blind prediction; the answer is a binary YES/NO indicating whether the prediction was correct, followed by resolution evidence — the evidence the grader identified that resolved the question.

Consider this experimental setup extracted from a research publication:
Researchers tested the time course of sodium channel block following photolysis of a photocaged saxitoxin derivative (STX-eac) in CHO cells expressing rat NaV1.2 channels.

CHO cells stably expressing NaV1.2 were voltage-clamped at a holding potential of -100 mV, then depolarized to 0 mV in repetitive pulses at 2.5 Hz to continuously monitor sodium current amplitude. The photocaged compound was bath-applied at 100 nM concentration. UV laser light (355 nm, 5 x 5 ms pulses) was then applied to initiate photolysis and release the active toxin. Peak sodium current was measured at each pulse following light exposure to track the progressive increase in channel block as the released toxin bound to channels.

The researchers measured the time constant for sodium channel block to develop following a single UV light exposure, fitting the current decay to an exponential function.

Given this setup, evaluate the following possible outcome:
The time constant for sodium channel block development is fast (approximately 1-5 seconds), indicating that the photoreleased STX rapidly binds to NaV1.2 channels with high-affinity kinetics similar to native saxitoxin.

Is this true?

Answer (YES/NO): YES